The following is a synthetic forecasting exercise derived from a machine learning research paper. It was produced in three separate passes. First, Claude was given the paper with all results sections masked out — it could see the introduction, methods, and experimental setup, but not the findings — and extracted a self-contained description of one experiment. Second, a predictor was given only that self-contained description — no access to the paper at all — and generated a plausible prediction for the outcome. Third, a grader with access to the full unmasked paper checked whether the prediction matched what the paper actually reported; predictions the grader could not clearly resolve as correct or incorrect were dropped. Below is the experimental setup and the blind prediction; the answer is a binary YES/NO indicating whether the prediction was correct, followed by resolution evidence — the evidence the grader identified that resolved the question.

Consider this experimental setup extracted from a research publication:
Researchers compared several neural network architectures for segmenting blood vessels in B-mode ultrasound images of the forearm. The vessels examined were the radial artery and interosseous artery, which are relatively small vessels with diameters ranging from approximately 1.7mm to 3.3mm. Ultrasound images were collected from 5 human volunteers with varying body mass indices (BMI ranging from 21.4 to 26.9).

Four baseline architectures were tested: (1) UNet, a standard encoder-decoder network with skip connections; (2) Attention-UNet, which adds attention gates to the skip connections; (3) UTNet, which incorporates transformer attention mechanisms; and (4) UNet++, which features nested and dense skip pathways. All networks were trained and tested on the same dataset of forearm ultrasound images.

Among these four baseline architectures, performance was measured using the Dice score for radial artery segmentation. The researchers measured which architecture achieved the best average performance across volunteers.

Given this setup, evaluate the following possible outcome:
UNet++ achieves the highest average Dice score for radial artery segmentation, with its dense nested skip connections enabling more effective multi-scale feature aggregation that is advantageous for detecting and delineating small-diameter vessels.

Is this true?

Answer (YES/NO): NO